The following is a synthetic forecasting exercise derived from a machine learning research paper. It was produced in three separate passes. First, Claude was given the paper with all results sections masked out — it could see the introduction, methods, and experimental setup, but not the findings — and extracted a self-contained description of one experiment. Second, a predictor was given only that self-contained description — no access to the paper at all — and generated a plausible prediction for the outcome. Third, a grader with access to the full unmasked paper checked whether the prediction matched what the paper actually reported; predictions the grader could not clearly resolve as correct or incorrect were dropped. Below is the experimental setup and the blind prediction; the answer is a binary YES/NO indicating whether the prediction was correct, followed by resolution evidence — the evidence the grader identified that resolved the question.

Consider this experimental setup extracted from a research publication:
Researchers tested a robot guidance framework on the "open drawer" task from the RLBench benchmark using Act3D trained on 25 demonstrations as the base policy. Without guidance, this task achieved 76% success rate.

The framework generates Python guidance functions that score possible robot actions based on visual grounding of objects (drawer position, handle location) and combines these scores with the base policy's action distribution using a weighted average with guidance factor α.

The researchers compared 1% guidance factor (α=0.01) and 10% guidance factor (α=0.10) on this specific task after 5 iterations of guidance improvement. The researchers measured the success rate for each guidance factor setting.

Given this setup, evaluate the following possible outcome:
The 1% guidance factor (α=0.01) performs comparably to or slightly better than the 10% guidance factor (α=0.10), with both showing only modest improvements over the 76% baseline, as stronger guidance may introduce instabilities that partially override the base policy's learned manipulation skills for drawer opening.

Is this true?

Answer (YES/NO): NO